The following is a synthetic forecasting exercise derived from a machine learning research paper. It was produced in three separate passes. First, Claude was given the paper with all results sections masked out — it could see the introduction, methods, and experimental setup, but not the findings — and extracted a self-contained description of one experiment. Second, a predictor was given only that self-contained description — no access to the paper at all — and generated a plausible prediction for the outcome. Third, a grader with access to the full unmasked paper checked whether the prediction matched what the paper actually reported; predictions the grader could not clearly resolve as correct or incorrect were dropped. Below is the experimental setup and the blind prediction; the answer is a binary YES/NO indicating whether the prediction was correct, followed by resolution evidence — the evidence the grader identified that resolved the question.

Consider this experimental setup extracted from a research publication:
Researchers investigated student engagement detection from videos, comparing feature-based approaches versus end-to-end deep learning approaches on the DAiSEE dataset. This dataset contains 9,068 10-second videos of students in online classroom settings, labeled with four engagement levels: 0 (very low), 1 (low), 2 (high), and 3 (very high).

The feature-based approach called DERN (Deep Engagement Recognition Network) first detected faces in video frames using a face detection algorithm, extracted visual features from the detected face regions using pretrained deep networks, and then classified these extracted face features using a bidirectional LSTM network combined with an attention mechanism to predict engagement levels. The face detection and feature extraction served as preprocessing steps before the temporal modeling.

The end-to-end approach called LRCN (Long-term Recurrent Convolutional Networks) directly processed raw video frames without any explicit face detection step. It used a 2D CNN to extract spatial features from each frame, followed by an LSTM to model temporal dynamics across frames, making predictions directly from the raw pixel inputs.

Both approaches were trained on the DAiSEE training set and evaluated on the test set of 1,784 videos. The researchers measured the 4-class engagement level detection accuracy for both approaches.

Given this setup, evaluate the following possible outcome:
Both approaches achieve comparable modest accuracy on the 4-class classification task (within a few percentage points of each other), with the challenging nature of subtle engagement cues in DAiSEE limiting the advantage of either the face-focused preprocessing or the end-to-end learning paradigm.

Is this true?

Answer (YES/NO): YES